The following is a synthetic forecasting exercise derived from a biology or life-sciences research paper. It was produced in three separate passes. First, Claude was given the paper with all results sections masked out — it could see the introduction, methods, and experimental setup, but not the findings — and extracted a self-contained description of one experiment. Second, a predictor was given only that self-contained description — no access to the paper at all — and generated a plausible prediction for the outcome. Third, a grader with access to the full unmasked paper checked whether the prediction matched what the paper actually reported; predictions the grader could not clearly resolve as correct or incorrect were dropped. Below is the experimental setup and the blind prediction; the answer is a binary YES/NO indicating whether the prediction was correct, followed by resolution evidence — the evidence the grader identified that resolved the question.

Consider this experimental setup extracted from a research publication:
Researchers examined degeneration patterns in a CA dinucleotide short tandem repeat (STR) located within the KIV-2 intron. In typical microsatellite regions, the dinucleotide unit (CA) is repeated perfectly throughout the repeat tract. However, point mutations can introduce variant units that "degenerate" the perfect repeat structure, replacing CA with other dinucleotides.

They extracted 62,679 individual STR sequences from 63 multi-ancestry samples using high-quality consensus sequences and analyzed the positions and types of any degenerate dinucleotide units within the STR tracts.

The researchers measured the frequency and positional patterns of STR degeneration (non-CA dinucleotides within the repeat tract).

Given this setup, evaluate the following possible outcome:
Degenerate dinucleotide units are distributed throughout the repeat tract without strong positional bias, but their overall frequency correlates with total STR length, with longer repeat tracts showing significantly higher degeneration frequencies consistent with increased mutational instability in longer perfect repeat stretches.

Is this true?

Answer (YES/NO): NO